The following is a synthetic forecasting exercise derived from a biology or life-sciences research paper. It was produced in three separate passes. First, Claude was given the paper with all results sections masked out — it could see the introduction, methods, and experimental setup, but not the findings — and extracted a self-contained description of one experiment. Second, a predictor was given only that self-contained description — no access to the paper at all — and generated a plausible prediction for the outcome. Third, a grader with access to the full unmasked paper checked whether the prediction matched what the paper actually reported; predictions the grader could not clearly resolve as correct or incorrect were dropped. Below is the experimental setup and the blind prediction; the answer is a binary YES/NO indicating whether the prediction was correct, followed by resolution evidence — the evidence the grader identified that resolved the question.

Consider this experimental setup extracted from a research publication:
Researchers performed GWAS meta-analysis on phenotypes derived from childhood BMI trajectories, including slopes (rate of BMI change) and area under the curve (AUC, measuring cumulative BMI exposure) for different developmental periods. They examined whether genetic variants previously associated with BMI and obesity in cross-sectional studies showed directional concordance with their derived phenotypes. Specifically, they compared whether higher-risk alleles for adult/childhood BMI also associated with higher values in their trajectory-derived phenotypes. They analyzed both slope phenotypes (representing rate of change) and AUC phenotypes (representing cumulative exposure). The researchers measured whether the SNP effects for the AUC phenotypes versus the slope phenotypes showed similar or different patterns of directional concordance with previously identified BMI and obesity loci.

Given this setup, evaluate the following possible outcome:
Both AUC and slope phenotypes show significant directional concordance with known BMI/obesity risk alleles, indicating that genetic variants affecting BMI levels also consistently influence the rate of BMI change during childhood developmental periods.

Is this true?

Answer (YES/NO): NO